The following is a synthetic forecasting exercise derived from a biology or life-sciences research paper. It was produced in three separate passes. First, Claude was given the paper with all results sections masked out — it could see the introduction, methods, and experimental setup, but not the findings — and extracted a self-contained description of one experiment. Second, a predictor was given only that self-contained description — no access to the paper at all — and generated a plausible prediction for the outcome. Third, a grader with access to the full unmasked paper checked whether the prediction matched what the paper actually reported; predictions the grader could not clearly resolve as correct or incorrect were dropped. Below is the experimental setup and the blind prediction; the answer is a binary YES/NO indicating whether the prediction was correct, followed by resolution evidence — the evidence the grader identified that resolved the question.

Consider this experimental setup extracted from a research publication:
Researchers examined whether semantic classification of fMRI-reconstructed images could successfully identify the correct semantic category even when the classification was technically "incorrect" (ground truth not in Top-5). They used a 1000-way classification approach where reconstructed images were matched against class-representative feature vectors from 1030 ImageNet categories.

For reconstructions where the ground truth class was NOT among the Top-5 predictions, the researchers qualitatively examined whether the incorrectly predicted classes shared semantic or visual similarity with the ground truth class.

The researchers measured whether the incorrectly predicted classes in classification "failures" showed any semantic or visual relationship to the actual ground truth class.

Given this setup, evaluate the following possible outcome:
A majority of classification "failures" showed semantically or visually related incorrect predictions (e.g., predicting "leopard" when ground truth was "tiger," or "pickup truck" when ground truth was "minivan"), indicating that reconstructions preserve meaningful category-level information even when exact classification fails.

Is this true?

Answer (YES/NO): YES